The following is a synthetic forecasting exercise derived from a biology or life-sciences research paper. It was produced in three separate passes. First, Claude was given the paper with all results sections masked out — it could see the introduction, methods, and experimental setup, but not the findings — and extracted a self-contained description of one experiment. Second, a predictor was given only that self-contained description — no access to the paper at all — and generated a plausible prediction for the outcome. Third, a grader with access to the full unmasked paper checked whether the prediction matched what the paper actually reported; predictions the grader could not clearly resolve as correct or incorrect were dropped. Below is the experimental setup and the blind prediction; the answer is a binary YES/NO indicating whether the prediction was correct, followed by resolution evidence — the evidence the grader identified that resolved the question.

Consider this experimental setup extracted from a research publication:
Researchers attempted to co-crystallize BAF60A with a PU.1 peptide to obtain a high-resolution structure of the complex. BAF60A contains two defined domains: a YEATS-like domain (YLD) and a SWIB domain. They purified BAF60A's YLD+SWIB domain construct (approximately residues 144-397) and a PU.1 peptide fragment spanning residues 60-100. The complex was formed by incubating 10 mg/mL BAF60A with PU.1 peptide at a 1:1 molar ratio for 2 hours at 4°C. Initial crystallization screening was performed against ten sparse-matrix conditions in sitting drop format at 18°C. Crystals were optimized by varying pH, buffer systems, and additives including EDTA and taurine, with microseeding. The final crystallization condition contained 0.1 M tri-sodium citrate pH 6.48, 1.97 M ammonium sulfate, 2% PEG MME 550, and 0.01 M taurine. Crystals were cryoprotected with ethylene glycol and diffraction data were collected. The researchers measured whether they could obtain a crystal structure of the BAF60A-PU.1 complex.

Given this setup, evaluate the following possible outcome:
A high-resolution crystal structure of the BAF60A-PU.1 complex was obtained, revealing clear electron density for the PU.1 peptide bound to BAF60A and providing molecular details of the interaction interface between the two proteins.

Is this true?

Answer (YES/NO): YES